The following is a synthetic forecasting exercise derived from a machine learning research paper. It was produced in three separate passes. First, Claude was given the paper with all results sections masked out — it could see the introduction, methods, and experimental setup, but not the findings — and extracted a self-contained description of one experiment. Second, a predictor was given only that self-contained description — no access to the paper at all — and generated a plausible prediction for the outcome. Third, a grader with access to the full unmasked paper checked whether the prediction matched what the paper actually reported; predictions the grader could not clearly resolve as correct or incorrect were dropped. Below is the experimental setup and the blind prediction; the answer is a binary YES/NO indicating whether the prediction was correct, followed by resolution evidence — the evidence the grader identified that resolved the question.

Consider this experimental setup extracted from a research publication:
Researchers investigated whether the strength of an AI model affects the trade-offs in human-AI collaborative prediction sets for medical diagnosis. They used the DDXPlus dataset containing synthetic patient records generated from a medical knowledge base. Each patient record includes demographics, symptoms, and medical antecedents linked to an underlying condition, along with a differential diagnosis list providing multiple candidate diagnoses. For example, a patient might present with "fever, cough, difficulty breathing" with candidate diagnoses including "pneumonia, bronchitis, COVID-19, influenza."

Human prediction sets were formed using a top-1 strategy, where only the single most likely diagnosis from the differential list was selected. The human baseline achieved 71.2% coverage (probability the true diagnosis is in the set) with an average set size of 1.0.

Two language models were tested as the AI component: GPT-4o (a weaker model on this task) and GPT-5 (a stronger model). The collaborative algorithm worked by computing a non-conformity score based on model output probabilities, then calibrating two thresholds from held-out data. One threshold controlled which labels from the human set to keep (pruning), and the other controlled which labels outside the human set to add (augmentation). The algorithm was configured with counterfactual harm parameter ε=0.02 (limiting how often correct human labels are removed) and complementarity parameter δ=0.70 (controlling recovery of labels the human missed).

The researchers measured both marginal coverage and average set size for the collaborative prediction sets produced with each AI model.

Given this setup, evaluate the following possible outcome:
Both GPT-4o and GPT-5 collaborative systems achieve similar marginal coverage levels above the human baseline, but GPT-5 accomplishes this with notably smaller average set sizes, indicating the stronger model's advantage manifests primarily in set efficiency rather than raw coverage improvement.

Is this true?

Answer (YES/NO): YES